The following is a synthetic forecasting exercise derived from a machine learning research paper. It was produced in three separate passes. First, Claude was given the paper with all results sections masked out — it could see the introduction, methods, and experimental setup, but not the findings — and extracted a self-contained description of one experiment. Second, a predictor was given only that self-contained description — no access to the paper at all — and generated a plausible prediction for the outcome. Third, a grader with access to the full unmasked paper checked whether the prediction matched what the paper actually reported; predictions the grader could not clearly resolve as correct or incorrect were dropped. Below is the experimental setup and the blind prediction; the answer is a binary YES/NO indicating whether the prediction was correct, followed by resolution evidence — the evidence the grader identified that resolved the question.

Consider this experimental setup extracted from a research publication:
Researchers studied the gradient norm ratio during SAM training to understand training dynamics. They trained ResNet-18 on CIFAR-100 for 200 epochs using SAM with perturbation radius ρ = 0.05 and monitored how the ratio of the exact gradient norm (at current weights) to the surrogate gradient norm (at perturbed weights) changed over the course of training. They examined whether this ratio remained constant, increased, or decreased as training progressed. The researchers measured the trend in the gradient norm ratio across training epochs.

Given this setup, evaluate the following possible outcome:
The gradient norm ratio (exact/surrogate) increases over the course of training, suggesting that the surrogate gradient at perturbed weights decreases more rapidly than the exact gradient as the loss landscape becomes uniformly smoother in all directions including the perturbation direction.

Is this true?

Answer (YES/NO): NO